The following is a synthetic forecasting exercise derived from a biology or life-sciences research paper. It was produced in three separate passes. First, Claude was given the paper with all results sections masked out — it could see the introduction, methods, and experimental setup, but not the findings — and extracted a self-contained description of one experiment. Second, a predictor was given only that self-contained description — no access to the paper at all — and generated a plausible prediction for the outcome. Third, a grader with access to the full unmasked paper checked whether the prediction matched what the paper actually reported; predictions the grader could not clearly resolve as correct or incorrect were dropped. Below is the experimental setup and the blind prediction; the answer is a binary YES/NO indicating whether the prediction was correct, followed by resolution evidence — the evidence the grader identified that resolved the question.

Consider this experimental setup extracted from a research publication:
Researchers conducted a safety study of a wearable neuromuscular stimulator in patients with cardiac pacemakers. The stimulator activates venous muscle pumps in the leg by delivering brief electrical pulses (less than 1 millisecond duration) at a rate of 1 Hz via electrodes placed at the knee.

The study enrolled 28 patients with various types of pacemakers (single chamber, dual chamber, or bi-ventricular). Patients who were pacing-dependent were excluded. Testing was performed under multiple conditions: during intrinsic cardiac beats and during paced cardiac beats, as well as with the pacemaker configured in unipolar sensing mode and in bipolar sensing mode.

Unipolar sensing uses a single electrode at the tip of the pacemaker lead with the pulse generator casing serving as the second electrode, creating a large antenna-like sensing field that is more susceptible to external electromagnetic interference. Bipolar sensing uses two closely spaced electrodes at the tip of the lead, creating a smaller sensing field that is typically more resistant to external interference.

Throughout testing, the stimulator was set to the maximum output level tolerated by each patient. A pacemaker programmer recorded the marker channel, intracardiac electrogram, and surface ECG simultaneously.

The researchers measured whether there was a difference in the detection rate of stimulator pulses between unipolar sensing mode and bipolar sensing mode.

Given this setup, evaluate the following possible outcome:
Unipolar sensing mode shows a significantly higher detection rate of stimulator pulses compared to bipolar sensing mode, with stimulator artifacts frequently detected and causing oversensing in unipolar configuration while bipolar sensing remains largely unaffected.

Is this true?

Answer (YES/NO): NO